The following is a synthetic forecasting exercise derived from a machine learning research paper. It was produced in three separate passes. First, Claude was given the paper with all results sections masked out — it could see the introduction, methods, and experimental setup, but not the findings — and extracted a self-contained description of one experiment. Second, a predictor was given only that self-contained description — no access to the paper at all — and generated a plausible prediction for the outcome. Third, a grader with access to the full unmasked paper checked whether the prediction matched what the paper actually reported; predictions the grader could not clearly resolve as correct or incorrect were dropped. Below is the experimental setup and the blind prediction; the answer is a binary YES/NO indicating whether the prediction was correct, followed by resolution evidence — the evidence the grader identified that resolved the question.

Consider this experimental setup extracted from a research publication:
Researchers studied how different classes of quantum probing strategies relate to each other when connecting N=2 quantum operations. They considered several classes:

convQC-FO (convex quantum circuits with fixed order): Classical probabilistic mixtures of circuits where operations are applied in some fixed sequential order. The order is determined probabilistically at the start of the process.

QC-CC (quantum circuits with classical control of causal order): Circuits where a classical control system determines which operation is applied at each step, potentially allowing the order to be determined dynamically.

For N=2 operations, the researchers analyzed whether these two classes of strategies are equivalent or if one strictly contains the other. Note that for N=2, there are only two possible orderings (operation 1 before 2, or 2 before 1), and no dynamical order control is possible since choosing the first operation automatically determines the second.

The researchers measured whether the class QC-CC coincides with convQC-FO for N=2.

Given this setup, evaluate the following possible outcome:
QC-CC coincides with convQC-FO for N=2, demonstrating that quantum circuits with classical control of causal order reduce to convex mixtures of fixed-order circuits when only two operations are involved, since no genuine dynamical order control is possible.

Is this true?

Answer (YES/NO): YES